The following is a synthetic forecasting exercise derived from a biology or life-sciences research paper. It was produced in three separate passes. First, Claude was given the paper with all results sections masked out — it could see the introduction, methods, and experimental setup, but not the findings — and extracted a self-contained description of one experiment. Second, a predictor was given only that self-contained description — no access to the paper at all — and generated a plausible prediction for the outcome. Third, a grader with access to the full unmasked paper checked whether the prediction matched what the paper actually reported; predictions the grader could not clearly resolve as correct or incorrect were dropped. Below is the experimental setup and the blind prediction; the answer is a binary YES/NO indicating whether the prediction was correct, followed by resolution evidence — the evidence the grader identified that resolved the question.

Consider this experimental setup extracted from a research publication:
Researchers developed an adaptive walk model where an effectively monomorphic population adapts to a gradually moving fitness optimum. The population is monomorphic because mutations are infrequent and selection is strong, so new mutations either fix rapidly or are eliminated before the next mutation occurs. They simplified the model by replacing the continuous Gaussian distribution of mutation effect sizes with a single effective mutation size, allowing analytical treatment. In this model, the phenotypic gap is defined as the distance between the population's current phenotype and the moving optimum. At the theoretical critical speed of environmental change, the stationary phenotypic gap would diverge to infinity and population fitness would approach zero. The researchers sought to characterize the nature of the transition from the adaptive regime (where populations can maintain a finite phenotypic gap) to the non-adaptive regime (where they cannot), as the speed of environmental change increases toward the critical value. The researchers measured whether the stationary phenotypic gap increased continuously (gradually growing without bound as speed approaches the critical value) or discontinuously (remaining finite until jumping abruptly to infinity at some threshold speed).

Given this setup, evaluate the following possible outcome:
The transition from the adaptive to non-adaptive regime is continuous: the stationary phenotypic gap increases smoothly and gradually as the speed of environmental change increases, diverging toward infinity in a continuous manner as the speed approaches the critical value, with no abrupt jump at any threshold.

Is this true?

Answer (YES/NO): YES